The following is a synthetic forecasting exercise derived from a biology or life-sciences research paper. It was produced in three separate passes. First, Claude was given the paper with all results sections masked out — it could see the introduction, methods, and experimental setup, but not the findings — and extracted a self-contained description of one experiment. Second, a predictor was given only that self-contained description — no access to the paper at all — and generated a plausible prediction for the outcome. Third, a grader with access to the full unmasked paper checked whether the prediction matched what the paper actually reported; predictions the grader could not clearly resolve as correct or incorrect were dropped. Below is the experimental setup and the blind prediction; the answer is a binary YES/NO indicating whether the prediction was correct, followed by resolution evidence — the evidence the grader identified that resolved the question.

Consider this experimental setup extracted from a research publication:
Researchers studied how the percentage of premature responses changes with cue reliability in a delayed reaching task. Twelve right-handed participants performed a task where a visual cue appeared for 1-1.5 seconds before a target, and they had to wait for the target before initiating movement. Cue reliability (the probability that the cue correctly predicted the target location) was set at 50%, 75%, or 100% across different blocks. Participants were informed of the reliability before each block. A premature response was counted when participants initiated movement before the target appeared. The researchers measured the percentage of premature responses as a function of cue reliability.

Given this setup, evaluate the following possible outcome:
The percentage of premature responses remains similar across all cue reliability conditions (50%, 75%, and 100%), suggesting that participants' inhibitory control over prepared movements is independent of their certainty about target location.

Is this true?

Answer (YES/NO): NO